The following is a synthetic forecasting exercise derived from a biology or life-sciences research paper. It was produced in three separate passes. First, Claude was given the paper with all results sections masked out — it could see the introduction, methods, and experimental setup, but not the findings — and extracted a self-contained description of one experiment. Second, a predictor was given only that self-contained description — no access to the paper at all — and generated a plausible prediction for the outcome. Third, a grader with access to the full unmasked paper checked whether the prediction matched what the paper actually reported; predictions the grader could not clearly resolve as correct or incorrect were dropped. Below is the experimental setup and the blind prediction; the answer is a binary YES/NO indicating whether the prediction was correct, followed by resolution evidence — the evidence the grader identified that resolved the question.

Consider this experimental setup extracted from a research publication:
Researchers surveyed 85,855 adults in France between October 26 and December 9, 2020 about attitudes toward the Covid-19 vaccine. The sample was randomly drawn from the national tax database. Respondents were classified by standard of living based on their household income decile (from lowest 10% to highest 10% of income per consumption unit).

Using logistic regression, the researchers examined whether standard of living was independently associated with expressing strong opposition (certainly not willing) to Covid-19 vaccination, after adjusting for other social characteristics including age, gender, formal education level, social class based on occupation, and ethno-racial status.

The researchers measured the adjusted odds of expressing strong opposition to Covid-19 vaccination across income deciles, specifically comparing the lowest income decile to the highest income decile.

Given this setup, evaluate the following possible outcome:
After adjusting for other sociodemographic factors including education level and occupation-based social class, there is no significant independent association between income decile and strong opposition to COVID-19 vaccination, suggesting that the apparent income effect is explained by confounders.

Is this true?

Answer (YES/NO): NO